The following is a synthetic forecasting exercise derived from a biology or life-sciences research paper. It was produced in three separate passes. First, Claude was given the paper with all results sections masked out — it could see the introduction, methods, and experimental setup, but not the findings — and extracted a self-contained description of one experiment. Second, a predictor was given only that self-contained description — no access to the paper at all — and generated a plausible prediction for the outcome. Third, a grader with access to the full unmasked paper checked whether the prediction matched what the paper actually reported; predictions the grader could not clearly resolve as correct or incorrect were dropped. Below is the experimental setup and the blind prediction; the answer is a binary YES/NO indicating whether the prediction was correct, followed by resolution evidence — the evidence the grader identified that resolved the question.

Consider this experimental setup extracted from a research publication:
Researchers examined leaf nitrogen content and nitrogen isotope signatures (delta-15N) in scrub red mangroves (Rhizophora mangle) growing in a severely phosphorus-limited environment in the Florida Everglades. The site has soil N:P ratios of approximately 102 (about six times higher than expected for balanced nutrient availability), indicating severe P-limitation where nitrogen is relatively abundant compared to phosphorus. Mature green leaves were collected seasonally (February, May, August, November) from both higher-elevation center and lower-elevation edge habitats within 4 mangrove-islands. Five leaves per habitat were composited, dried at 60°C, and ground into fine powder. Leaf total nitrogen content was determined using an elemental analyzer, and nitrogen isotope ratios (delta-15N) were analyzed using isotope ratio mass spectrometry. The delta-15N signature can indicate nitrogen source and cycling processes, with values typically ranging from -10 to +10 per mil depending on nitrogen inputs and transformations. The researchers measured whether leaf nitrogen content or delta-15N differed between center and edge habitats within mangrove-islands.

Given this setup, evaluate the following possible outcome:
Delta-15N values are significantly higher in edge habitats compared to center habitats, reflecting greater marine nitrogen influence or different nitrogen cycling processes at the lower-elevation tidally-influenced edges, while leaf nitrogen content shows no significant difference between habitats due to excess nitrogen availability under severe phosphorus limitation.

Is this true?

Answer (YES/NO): NO